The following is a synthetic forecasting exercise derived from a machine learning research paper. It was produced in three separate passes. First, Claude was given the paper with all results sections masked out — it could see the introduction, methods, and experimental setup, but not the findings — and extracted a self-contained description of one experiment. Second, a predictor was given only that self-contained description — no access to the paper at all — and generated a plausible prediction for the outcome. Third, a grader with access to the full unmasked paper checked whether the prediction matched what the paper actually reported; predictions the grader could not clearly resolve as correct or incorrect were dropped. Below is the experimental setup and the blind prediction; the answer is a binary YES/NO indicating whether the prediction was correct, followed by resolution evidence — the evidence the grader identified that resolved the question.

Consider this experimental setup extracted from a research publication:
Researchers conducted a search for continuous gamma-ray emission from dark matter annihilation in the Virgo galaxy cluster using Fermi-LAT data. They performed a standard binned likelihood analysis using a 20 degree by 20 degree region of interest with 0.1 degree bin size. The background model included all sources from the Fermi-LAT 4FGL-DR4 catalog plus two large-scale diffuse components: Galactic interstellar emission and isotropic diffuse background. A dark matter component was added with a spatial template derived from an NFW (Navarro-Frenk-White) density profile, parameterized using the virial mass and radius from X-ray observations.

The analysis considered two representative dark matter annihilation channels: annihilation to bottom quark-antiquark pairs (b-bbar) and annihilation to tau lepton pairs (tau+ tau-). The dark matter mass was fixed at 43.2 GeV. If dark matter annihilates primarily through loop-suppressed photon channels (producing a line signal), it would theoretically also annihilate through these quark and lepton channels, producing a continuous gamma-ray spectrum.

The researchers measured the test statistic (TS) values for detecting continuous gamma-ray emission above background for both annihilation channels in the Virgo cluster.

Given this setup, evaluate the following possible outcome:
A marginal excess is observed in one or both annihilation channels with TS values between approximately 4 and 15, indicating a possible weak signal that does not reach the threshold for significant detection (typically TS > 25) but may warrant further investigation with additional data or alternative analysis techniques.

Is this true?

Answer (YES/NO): NO